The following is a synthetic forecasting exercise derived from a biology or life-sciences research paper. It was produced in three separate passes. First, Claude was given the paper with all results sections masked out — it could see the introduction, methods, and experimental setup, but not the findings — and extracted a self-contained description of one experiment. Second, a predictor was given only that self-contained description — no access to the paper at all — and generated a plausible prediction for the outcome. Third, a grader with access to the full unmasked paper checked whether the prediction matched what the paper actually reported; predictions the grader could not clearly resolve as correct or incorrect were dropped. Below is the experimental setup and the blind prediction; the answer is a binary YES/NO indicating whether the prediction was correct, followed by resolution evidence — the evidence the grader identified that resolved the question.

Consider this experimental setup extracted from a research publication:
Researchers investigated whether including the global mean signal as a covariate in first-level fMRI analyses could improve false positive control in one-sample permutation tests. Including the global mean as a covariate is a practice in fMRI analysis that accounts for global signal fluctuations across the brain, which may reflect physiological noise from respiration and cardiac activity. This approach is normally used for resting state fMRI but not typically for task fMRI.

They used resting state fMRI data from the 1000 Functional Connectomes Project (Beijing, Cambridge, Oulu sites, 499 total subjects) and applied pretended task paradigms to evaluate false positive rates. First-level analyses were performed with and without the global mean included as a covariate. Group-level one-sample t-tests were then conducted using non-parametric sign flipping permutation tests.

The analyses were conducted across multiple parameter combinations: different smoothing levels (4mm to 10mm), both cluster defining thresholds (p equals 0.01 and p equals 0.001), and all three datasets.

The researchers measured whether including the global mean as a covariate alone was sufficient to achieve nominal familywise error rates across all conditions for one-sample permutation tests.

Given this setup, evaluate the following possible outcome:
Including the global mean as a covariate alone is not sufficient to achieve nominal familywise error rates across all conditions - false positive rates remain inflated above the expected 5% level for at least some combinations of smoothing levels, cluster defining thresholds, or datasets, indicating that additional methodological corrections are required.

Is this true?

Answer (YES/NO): YES